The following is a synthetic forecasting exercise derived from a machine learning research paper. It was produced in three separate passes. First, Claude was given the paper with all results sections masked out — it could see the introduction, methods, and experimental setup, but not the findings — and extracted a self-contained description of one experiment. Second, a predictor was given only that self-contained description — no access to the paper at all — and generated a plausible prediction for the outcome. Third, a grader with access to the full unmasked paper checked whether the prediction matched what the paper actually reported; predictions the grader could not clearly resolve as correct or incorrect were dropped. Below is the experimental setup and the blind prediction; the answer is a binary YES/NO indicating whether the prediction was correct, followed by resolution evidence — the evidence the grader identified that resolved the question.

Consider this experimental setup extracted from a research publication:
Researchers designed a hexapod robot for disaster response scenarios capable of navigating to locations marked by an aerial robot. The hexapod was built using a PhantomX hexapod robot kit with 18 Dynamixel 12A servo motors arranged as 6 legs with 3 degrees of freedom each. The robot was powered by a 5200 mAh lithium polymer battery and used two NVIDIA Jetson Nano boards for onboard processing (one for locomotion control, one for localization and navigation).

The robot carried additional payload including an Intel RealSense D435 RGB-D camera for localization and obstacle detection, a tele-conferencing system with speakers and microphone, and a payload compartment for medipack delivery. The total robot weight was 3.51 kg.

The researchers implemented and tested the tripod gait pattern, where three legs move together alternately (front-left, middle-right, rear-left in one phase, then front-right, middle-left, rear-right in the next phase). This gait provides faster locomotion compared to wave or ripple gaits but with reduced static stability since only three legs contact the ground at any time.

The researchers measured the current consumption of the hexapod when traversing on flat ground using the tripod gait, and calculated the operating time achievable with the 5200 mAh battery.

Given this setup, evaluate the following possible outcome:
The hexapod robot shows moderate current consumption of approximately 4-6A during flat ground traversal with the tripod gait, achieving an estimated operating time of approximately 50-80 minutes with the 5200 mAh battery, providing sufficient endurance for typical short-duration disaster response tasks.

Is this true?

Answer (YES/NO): NO